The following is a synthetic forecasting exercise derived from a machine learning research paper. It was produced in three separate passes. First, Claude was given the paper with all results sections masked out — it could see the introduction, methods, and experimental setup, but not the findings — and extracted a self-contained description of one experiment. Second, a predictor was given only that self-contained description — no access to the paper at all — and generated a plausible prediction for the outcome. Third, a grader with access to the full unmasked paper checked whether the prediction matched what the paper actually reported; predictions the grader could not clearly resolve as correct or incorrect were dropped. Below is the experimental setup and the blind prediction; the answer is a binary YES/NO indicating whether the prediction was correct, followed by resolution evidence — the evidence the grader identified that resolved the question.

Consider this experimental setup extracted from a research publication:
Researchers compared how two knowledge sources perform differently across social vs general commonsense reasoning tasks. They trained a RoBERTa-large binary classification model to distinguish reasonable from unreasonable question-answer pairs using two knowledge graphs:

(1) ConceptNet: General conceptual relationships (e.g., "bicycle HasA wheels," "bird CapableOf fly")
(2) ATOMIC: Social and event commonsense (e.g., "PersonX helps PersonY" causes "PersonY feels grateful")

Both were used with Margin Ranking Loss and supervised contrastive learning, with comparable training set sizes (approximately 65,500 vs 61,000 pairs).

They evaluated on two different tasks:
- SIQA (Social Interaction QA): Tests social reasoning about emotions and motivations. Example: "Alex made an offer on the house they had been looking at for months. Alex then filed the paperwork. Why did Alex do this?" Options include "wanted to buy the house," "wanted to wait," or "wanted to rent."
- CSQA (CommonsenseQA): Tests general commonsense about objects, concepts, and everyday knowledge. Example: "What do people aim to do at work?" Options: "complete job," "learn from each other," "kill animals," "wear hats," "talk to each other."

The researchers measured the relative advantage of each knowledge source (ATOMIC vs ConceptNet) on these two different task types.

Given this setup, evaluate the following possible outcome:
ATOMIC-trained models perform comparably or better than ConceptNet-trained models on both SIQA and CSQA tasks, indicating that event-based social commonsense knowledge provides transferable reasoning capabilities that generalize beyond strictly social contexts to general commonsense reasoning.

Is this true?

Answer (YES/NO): NO